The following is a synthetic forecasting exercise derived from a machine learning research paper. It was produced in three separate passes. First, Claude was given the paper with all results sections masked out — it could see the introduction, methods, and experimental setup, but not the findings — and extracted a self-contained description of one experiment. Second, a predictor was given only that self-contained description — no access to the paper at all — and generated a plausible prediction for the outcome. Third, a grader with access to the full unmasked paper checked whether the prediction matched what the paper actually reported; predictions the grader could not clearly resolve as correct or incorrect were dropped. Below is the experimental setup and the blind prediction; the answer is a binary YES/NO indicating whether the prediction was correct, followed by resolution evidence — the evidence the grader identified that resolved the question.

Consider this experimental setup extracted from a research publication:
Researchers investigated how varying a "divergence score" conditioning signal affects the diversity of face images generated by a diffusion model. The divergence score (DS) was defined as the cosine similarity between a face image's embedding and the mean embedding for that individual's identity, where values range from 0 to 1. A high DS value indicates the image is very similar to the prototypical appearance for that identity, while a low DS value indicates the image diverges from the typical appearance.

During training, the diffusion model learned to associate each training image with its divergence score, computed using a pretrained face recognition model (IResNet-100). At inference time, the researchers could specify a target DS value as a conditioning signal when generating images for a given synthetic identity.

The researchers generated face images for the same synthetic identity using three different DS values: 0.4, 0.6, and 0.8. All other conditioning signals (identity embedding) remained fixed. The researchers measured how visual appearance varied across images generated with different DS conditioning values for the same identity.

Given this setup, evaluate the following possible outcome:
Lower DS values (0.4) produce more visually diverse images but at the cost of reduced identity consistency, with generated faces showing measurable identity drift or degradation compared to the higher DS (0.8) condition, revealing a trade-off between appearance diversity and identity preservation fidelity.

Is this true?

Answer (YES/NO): YES